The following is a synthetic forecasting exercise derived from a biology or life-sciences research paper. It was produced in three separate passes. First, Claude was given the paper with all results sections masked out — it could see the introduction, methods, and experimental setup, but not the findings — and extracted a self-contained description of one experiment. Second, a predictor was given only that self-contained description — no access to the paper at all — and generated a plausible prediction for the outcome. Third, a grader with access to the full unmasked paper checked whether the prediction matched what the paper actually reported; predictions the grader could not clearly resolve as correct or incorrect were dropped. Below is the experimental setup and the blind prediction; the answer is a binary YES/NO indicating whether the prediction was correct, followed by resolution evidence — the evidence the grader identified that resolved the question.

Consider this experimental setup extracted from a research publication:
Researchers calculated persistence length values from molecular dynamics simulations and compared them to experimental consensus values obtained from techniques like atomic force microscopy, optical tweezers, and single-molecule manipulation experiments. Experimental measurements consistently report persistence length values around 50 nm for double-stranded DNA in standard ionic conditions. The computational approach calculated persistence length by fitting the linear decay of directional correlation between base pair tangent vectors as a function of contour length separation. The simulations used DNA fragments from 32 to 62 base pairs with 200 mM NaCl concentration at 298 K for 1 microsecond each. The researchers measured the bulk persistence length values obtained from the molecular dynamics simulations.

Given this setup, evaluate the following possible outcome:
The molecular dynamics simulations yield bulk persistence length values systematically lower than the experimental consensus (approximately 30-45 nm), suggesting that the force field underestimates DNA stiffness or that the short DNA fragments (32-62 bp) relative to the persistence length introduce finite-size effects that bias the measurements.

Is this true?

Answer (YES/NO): NO